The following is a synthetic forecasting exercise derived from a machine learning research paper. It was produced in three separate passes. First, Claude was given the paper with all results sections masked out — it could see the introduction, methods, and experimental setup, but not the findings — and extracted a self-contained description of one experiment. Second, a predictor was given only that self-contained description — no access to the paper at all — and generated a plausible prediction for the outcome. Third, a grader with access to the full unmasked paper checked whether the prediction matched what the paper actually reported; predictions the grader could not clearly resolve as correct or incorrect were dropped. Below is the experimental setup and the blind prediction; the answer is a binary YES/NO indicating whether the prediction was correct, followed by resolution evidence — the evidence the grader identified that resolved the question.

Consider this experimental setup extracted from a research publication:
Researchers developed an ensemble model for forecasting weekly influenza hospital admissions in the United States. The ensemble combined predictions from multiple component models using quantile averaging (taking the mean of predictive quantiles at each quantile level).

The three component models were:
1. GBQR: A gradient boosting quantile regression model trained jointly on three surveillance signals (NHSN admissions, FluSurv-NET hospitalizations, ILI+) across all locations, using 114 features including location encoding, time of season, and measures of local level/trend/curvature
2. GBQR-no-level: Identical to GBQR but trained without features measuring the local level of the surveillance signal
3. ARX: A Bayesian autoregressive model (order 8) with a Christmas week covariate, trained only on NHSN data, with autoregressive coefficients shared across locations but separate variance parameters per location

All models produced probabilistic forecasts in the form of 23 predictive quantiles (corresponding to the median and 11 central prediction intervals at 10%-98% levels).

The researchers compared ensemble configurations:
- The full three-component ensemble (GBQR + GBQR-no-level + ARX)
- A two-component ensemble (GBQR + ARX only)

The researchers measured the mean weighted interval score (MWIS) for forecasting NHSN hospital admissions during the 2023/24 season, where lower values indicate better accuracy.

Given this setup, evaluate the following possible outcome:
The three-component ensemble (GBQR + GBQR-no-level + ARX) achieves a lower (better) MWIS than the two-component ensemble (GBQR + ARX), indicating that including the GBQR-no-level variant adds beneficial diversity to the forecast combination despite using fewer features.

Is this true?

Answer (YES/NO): NO